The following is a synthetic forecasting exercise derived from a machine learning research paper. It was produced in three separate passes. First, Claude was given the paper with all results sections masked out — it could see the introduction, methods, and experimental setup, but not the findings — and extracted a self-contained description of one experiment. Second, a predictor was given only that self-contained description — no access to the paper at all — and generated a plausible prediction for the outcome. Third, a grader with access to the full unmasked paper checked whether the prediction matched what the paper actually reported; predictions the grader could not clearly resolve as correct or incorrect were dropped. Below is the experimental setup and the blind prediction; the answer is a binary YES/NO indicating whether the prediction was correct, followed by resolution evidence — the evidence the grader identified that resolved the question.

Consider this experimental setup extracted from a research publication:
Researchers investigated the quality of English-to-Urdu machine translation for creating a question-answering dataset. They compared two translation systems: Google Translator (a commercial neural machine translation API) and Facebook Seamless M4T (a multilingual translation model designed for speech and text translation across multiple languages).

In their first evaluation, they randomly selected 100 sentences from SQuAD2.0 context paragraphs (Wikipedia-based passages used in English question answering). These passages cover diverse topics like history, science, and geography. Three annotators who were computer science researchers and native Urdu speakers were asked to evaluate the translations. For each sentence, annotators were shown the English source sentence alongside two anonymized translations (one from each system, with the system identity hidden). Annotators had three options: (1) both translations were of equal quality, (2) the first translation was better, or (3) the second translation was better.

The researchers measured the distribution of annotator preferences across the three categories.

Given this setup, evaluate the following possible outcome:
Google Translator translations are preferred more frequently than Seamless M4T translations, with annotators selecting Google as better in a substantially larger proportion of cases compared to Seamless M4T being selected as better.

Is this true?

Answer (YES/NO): NO